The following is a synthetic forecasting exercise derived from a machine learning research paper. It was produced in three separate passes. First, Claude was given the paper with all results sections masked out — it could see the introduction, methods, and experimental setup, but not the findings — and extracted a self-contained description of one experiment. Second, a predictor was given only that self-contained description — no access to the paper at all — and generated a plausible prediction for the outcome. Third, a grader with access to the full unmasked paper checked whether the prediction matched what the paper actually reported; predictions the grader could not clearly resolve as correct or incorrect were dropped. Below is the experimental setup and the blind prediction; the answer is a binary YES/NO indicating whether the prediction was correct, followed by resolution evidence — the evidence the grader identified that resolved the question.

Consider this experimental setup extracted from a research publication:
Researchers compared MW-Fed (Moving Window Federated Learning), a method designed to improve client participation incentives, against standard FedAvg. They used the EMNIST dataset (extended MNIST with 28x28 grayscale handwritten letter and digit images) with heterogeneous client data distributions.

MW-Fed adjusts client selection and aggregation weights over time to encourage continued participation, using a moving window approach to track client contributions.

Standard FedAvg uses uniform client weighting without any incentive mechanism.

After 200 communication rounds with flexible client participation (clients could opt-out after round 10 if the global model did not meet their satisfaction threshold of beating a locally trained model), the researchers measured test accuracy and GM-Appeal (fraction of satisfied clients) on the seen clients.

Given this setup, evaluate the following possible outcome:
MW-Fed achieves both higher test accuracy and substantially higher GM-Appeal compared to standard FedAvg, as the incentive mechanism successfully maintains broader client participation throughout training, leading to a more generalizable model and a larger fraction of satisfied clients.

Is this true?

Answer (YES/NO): NO